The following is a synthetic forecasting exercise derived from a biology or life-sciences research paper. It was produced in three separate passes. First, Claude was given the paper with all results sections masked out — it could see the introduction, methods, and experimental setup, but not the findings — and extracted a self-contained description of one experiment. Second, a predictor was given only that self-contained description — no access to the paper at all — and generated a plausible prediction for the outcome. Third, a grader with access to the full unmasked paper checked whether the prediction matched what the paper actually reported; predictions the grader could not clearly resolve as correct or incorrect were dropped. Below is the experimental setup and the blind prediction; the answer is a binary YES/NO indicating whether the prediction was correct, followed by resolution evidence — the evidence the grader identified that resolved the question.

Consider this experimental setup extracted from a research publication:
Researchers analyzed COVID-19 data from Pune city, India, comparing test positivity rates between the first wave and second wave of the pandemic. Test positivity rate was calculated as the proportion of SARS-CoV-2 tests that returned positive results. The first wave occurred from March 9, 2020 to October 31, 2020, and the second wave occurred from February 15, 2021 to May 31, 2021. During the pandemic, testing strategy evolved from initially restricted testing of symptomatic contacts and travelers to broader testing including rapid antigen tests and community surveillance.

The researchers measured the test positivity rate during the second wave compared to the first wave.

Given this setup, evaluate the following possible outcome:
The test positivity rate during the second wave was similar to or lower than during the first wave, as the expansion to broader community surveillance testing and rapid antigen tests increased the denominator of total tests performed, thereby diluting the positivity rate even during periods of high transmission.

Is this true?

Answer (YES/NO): YES